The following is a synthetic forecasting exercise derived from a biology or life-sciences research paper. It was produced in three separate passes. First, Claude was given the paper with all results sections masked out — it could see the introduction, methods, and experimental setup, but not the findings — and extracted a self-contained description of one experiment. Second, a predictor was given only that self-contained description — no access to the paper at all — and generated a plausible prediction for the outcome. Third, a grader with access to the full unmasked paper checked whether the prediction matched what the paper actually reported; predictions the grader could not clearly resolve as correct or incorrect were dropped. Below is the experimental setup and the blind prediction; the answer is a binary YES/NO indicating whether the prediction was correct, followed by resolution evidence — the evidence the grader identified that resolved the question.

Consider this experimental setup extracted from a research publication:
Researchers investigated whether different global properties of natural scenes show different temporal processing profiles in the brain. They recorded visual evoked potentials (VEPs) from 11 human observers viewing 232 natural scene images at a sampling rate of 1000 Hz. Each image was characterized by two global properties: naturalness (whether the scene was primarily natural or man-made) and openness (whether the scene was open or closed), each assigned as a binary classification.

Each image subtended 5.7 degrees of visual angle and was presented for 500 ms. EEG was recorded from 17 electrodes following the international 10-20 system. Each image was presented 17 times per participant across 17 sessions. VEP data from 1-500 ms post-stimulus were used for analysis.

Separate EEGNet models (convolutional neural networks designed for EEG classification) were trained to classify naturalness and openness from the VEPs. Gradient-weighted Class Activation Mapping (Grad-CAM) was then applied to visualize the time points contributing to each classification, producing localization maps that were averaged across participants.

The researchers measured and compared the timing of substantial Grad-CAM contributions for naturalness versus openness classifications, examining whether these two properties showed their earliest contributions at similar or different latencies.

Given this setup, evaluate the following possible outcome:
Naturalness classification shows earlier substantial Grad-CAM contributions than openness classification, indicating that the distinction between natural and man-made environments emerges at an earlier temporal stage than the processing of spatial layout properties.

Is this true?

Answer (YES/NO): NO